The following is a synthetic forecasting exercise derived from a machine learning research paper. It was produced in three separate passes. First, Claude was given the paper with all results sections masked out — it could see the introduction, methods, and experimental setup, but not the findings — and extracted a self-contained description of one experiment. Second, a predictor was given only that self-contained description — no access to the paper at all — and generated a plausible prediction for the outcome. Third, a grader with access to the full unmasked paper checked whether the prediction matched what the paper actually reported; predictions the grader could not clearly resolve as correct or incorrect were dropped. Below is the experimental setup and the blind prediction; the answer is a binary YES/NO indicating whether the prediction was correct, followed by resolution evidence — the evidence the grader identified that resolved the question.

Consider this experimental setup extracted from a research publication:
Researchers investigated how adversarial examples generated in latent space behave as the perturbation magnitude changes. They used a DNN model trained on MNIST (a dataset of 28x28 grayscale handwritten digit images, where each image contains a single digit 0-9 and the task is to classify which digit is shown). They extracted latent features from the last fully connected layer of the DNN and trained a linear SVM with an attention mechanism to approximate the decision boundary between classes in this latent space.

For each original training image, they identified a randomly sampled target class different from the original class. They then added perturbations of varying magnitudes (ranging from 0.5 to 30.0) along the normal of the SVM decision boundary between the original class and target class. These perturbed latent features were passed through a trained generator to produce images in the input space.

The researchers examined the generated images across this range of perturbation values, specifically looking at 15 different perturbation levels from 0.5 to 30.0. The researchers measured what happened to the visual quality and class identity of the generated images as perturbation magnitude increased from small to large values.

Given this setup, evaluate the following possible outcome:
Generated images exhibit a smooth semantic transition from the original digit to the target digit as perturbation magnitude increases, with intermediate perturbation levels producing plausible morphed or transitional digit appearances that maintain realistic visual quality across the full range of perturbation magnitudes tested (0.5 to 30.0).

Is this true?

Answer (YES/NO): NO